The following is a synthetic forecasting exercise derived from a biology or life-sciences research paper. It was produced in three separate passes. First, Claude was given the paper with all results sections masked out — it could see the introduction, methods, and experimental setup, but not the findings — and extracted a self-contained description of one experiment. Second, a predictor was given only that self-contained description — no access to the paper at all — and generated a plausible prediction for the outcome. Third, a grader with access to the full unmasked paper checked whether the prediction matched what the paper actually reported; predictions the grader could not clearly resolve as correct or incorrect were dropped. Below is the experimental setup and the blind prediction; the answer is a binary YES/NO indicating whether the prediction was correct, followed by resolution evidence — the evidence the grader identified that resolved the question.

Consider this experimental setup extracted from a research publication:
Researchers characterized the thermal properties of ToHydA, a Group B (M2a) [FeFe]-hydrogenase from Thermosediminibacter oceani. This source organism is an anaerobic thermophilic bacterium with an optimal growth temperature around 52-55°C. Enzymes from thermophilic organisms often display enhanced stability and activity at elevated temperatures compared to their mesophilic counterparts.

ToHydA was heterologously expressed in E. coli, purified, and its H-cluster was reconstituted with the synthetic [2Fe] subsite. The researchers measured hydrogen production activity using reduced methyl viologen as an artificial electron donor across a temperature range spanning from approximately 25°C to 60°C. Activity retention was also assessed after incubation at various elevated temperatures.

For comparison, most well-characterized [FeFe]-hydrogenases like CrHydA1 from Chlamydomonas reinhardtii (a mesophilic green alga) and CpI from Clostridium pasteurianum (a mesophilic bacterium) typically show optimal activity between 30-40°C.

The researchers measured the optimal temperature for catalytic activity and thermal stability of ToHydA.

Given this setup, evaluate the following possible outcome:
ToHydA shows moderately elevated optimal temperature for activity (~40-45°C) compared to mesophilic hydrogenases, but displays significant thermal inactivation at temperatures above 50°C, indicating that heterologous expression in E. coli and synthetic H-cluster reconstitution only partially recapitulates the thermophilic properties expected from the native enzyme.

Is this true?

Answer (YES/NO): NO